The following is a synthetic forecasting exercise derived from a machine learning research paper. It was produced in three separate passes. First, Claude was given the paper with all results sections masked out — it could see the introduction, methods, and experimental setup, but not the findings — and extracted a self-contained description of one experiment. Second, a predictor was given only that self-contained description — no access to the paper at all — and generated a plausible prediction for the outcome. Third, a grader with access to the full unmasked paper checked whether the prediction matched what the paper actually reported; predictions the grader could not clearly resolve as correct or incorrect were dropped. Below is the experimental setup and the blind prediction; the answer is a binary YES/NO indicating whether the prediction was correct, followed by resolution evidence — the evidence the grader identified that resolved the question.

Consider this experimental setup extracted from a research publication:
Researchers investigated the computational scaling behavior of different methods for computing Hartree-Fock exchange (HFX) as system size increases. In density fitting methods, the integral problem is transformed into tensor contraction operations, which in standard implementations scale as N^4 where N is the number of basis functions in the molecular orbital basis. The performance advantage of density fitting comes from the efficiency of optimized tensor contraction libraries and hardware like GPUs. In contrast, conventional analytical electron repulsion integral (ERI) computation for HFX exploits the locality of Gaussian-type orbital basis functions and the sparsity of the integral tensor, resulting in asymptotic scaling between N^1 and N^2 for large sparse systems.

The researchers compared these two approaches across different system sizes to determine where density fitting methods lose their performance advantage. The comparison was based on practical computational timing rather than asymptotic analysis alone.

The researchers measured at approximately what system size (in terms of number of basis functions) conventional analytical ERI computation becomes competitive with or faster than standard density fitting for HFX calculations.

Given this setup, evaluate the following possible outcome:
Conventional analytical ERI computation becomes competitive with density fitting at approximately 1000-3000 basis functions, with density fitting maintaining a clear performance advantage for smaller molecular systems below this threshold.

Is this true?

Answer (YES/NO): NO